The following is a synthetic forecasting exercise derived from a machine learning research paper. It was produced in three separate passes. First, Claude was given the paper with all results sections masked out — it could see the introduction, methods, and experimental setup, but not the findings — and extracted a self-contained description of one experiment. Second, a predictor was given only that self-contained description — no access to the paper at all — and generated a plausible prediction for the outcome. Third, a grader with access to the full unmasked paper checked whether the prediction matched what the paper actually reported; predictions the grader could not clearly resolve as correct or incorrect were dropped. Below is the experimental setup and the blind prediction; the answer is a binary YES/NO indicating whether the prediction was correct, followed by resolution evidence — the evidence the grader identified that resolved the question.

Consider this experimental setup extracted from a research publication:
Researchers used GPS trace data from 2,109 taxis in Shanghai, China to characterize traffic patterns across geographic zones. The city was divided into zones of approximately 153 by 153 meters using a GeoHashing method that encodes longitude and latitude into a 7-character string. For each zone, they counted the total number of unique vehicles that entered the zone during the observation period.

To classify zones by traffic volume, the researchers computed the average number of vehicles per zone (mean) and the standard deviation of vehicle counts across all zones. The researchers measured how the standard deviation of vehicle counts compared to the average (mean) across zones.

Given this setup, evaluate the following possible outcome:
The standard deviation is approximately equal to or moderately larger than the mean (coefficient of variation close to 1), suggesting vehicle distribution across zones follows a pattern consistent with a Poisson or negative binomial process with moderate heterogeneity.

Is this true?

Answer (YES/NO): NO